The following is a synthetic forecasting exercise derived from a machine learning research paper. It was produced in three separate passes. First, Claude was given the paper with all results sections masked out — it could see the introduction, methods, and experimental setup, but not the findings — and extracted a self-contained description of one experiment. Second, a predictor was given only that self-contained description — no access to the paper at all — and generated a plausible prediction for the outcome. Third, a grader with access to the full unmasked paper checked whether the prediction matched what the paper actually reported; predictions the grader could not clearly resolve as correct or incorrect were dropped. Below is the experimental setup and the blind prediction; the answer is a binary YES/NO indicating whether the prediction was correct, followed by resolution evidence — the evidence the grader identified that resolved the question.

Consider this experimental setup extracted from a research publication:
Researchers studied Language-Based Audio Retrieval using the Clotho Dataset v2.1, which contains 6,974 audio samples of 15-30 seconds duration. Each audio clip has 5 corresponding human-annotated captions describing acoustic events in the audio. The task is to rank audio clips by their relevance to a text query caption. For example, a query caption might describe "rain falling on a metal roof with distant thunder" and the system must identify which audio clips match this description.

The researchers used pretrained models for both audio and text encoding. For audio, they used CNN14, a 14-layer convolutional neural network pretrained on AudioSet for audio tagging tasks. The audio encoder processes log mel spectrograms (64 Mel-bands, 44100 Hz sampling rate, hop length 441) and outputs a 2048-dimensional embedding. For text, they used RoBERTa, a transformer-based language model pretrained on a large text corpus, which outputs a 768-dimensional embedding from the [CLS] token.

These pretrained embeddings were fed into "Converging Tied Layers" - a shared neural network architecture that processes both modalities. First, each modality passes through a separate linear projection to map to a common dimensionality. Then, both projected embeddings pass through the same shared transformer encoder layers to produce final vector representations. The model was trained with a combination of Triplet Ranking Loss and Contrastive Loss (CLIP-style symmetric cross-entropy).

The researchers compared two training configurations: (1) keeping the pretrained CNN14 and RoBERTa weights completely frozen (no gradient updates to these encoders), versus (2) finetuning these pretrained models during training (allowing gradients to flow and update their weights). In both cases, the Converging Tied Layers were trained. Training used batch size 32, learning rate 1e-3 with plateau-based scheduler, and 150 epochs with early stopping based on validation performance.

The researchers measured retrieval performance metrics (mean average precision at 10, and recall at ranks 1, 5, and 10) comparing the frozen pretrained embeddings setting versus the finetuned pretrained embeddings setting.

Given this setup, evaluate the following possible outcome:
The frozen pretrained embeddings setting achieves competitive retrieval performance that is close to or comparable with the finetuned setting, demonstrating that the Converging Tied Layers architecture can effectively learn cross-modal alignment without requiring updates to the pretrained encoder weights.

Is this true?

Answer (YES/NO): YES